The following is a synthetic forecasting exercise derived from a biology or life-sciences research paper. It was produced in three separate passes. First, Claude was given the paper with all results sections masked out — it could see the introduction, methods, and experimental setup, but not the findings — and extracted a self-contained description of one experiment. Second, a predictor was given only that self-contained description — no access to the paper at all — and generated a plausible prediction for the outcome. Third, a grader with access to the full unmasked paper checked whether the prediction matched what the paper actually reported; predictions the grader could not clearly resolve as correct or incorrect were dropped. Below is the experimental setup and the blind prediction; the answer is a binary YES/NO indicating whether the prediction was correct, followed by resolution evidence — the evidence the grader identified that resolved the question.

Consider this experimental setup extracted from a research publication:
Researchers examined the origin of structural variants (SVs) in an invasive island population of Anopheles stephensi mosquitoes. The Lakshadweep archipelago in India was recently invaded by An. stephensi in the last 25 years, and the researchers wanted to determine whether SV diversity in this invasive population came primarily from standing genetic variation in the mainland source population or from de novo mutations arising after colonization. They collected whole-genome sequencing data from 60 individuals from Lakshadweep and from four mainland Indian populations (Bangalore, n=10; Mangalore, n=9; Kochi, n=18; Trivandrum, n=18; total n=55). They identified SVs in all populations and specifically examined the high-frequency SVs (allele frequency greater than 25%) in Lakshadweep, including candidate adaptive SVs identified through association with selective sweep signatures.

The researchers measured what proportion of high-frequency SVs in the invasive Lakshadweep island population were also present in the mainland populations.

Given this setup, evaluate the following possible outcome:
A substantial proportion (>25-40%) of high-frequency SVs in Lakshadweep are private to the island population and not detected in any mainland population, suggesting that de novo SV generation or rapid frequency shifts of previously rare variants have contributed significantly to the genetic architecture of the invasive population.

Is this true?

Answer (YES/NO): NO